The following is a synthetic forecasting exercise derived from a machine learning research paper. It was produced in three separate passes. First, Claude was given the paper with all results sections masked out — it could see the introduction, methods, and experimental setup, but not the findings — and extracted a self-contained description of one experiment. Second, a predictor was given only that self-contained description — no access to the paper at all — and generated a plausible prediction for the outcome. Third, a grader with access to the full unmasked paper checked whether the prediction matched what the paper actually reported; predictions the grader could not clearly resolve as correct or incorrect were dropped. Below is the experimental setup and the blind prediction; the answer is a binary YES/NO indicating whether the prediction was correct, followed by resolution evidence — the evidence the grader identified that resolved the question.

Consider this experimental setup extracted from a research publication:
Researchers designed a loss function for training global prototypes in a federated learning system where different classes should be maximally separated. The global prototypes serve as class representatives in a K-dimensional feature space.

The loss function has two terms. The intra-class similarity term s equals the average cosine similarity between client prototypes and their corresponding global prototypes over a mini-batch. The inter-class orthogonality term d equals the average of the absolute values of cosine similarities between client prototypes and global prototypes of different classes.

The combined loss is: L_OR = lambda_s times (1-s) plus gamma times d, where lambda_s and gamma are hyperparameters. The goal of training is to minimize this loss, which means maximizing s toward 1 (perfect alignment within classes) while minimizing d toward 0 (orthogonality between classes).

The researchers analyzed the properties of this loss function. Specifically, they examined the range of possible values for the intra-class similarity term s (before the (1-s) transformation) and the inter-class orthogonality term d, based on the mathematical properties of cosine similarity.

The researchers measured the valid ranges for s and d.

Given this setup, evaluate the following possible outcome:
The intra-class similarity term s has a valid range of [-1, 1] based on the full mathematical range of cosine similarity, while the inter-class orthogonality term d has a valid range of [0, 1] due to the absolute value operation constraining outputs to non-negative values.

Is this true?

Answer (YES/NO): NO